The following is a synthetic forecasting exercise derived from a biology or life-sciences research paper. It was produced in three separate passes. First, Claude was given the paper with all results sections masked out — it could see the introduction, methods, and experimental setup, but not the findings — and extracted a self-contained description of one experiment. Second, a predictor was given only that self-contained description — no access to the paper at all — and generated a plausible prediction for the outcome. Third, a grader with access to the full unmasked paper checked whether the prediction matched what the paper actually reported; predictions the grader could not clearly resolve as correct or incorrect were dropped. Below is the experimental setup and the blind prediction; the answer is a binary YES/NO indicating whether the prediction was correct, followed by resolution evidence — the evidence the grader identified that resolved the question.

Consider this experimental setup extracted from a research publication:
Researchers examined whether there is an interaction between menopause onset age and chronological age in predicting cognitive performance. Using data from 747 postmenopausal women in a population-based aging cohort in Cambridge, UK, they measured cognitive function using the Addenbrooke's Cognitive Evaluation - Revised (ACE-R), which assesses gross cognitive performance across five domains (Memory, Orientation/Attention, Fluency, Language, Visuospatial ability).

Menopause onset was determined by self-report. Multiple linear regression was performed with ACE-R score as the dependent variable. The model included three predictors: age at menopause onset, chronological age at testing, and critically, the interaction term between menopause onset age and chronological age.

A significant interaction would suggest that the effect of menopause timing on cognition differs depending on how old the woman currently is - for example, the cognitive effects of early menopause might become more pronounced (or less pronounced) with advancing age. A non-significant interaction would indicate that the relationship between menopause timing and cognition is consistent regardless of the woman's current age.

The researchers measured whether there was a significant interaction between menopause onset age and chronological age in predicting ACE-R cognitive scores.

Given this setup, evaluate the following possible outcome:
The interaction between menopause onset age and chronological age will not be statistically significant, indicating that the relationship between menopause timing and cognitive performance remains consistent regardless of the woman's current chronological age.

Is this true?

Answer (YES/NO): YES